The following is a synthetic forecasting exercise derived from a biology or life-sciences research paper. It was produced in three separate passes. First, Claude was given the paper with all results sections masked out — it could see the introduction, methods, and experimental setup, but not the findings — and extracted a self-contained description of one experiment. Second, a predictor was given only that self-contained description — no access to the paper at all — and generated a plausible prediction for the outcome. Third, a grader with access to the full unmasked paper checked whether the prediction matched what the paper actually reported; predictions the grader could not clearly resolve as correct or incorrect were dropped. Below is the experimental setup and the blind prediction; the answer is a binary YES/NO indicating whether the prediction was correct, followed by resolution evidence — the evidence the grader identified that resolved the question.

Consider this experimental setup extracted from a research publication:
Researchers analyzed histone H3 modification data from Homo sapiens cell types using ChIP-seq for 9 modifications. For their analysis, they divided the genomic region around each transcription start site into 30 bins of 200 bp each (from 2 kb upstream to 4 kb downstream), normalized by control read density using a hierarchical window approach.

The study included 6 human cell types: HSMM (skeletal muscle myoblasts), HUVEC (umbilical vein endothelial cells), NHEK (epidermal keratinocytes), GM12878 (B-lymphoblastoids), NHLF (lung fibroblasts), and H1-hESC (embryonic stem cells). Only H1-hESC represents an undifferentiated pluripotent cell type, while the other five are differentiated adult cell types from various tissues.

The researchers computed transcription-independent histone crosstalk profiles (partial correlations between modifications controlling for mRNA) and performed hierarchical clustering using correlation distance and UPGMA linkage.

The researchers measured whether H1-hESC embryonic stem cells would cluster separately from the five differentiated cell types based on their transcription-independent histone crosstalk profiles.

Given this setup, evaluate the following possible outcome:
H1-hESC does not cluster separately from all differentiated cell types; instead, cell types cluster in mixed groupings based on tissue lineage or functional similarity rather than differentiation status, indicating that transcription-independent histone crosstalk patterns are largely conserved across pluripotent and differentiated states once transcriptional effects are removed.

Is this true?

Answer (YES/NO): NO